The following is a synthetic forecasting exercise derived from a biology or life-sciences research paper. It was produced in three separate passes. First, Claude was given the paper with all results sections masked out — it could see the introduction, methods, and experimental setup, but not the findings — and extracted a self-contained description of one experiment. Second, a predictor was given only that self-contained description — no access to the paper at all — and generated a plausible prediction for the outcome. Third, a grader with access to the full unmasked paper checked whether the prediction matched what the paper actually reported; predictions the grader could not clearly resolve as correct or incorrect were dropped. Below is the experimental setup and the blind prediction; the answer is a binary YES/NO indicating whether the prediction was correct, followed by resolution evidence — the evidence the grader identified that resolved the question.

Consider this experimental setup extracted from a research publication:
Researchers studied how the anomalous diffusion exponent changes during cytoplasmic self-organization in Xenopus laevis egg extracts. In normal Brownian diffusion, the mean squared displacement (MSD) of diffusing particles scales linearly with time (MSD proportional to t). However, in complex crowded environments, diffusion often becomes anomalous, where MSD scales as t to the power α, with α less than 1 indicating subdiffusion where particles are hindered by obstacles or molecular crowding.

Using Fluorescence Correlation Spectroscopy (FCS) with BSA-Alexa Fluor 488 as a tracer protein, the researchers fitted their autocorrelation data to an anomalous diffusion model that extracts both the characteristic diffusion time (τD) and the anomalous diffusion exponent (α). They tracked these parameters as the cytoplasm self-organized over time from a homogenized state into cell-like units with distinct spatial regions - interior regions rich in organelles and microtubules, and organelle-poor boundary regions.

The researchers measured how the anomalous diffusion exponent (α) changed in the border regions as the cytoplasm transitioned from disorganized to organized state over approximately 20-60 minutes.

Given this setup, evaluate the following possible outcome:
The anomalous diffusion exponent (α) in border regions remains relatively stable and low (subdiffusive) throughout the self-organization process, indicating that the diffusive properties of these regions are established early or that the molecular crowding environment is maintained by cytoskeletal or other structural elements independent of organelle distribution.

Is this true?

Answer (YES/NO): NO